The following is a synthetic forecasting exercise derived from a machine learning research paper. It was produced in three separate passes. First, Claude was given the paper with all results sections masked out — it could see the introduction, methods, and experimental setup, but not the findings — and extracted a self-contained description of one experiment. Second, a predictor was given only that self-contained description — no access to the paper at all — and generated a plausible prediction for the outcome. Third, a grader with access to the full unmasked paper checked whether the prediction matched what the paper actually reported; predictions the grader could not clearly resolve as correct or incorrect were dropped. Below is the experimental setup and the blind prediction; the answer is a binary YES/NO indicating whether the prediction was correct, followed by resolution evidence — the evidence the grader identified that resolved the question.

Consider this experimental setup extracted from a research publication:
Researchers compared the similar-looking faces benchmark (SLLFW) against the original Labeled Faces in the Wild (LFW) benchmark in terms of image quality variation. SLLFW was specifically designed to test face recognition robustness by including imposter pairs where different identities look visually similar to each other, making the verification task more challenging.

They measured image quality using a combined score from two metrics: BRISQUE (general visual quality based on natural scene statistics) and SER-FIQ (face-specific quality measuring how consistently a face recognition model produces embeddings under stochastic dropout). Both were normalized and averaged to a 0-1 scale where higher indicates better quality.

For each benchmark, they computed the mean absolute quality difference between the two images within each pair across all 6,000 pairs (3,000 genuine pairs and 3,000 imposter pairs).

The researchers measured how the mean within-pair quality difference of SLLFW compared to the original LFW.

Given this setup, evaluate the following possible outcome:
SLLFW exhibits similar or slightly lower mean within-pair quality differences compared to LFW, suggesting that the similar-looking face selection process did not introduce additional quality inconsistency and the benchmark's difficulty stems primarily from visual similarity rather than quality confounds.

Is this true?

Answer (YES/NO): YES